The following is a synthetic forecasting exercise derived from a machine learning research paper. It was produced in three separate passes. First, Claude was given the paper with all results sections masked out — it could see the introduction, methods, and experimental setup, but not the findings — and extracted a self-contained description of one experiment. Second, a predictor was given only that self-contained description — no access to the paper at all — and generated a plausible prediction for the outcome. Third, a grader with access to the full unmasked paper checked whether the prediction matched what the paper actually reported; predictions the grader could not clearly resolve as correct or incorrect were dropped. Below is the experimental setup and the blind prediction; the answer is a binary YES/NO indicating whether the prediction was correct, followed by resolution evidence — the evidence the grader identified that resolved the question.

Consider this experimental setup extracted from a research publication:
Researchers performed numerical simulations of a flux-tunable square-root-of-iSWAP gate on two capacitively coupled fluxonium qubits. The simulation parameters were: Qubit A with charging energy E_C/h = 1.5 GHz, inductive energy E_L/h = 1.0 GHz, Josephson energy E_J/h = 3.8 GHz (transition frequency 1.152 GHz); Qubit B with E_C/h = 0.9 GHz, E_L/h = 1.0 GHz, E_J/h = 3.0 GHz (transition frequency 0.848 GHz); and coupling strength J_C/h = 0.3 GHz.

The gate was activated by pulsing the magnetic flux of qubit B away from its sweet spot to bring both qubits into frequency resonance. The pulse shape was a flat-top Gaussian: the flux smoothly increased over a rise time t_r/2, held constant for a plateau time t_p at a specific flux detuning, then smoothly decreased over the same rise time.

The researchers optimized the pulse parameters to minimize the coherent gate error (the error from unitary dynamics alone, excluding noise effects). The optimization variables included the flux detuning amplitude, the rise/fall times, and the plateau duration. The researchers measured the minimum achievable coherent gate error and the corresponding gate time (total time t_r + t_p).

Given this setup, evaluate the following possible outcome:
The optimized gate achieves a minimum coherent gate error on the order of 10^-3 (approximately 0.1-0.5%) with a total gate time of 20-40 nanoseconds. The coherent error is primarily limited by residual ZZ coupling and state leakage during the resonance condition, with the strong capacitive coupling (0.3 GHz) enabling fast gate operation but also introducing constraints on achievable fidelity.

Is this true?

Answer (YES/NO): NO